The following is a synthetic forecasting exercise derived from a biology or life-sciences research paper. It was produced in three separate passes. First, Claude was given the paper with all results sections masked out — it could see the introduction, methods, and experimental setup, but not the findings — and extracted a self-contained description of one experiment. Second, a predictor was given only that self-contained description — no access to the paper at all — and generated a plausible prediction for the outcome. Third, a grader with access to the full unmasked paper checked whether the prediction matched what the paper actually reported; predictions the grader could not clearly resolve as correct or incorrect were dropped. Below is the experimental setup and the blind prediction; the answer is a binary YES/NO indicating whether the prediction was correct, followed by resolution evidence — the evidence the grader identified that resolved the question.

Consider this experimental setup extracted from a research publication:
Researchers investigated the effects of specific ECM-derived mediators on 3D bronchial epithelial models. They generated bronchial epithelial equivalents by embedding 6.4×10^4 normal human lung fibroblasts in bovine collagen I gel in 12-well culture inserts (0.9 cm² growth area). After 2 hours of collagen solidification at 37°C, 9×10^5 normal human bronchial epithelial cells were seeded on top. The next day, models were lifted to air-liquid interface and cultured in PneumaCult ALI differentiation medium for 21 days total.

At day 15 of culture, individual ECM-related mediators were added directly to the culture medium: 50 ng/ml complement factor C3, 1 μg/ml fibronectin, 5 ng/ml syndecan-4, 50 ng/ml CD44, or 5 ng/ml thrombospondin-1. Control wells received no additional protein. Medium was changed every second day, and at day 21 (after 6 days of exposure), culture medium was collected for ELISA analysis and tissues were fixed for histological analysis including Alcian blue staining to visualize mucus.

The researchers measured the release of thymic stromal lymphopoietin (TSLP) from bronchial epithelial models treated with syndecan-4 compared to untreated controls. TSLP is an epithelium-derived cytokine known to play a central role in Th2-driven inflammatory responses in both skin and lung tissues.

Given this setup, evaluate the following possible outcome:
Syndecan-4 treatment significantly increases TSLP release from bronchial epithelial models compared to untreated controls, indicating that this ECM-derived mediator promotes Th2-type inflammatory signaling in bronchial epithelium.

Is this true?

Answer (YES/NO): NO